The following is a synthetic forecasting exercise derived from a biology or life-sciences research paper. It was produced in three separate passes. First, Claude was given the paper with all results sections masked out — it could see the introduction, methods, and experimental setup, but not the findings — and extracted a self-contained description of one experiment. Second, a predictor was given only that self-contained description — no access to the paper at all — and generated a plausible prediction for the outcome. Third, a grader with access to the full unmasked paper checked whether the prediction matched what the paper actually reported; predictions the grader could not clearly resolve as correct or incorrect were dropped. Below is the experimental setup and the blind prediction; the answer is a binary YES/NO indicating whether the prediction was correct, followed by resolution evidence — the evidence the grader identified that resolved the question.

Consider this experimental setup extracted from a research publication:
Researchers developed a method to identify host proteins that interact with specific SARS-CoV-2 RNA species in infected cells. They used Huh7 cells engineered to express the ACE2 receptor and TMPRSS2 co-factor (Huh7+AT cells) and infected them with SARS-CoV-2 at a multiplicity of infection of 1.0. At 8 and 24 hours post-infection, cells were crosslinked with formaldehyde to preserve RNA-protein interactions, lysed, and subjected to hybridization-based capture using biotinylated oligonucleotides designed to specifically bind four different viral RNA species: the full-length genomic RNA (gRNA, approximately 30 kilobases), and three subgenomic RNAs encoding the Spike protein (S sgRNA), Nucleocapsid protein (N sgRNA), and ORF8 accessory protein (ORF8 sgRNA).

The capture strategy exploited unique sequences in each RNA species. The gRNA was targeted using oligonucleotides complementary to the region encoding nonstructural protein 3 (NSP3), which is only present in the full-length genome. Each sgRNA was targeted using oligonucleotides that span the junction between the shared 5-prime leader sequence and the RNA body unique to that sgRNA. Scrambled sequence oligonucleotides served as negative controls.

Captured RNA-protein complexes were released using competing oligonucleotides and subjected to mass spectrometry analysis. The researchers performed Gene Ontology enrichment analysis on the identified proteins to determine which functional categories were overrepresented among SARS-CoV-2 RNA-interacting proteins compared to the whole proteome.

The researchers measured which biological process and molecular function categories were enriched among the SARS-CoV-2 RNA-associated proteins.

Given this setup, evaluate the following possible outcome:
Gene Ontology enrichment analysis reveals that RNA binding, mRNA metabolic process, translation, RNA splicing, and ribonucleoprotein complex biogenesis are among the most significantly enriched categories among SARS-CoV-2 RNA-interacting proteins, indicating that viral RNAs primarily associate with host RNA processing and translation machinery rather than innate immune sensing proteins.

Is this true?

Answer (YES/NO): NO